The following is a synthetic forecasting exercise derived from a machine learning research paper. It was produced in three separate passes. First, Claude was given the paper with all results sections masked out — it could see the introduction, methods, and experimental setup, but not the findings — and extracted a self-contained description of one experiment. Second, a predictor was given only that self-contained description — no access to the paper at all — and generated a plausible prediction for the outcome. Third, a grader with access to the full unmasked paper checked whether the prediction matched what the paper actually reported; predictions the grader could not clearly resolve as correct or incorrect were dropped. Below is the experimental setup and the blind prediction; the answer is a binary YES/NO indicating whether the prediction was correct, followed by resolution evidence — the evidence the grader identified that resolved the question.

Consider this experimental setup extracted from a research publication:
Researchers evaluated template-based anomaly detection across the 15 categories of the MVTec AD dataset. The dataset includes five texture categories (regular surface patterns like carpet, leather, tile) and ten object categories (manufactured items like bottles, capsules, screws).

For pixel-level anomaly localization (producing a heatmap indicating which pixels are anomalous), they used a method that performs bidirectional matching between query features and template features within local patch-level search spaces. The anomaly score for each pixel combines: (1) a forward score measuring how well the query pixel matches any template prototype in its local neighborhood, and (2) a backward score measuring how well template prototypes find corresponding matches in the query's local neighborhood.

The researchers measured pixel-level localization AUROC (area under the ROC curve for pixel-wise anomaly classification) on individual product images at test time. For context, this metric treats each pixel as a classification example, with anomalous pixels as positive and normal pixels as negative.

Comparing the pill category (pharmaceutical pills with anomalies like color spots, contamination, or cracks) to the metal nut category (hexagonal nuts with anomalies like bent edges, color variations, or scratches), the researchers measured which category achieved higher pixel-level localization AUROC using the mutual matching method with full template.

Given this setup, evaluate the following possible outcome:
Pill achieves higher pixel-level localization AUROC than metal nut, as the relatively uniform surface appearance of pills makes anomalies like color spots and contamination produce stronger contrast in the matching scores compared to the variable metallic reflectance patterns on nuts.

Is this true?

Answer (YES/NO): YES